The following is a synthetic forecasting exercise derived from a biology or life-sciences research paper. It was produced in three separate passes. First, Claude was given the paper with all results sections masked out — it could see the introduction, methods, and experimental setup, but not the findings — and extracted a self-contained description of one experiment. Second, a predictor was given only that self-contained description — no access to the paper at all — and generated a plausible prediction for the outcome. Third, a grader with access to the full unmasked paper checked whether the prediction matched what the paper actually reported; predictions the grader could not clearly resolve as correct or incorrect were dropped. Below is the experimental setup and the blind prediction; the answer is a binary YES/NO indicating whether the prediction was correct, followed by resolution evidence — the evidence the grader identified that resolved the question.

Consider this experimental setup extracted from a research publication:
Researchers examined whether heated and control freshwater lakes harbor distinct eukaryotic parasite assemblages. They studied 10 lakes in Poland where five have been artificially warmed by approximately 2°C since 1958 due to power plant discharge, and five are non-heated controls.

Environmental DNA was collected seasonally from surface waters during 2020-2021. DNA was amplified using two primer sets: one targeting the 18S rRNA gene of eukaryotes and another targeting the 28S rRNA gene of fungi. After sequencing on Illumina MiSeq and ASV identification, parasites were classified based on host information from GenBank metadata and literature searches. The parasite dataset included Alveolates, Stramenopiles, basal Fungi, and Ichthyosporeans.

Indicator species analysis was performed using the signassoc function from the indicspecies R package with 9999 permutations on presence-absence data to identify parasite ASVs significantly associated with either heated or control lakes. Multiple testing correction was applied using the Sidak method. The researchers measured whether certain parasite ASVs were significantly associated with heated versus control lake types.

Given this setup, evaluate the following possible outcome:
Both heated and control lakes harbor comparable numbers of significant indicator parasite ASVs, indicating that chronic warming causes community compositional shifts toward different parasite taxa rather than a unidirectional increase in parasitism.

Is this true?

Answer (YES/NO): NO